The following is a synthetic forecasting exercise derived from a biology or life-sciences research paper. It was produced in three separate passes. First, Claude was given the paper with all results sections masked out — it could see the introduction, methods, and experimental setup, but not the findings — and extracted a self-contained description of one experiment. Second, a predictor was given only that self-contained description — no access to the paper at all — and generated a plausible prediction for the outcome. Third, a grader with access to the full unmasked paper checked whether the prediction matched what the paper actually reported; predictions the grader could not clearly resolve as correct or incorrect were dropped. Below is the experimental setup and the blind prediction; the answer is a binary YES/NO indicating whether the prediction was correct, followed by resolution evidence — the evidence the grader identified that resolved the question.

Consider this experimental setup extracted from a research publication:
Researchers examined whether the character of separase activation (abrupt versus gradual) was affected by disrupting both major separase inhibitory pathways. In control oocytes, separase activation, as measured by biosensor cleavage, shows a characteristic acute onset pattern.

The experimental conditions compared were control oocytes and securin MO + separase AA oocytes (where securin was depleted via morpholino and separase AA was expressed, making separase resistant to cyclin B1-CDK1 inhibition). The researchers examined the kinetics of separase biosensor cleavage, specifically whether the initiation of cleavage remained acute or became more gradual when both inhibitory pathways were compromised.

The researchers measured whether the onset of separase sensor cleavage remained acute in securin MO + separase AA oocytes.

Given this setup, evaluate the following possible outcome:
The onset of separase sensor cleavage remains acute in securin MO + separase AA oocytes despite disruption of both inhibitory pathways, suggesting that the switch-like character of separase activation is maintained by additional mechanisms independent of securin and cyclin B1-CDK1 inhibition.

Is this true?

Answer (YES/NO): YES